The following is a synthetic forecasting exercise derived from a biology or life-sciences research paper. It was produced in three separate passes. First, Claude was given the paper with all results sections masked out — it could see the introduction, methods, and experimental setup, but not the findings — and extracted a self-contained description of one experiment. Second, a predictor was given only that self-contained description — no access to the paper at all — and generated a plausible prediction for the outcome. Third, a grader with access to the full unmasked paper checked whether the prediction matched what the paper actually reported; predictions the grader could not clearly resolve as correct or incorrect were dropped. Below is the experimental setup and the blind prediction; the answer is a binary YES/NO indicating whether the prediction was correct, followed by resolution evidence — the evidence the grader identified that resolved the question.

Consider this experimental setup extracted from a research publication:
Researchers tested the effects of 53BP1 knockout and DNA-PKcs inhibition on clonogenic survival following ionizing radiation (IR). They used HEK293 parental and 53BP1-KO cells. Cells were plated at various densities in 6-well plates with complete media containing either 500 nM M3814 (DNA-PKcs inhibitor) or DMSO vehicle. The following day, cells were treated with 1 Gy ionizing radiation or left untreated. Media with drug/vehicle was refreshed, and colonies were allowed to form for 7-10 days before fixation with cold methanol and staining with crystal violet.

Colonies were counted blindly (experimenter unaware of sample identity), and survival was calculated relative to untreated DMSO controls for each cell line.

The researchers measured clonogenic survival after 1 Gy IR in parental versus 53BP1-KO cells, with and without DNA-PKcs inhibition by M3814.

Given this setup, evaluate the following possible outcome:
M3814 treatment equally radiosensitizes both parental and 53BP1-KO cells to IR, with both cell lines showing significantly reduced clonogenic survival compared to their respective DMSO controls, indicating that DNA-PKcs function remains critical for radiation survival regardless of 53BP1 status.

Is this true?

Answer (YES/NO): NO